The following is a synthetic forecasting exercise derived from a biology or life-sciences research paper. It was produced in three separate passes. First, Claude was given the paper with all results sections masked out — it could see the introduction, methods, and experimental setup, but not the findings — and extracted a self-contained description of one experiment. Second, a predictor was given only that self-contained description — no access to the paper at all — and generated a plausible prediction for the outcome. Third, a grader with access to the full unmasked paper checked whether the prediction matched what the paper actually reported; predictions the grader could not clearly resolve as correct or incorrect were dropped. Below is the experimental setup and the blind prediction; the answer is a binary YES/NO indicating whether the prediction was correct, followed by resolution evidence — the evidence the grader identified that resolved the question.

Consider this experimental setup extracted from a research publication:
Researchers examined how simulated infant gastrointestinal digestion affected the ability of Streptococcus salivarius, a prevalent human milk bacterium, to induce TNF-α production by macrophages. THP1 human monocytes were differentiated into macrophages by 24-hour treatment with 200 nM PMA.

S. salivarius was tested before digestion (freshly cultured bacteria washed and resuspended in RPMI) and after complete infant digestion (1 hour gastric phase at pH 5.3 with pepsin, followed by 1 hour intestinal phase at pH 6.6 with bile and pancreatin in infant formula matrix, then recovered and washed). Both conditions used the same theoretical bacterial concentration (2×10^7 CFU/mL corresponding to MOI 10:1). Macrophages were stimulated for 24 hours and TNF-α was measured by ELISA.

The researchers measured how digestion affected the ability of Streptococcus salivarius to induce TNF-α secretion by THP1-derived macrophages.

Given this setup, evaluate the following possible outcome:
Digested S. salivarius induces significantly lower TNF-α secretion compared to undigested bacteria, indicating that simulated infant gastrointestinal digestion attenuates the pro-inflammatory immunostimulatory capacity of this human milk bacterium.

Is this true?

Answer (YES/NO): YES